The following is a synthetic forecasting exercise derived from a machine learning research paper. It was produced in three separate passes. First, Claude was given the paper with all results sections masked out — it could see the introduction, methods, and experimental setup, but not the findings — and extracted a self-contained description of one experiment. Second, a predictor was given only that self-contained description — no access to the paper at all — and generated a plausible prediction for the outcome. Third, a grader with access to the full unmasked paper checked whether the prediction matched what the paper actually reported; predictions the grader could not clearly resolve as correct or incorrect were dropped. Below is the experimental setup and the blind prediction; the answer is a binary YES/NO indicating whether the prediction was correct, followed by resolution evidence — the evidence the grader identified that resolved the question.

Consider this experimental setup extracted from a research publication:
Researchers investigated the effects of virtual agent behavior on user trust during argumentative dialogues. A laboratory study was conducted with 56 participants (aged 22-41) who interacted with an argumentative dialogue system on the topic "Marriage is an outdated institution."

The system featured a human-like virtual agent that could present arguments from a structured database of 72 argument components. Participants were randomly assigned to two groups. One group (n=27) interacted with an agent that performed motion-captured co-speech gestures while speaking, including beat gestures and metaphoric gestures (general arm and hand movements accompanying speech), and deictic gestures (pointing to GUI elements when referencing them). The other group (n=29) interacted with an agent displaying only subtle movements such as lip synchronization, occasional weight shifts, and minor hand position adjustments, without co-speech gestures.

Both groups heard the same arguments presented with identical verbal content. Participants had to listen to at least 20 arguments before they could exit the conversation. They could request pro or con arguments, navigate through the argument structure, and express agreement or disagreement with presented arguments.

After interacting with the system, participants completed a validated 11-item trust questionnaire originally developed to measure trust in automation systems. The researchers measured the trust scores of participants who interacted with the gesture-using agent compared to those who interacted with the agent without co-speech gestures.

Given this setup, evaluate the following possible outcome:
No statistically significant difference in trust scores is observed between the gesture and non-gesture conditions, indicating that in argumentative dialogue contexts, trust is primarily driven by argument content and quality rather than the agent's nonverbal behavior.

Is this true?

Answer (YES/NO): YES